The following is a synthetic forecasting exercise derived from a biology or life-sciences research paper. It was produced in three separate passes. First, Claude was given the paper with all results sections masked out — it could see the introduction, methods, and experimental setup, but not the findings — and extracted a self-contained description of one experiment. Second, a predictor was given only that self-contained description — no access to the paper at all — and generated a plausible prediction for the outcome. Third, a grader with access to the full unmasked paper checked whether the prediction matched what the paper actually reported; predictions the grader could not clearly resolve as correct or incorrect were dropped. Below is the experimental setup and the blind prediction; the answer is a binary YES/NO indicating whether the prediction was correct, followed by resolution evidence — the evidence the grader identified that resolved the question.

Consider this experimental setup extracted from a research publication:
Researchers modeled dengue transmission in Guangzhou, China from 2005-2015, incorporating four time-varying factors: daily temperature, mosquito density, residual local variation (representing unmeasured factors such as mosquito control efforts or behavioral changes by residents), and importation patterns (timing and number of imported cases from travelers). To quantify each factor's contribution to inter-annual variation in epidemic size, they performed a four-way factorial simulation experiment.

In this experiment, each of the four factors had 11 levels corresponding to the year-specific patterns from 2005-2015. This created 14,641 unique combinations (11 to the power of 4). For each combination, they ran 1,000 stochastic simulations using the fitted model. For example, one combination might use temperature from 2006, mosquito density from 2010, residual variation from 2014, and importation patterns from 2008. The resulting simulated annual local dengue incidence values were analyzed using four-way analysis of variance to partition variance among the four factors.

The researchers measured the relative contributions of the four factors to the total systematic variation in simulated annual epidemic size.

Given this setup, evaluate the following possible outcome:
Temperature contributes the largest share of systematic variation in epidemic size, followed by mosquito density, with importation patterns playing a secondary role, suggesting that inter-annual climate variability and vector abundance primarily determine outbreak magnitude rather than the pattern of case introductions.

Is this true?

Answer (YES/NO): NO